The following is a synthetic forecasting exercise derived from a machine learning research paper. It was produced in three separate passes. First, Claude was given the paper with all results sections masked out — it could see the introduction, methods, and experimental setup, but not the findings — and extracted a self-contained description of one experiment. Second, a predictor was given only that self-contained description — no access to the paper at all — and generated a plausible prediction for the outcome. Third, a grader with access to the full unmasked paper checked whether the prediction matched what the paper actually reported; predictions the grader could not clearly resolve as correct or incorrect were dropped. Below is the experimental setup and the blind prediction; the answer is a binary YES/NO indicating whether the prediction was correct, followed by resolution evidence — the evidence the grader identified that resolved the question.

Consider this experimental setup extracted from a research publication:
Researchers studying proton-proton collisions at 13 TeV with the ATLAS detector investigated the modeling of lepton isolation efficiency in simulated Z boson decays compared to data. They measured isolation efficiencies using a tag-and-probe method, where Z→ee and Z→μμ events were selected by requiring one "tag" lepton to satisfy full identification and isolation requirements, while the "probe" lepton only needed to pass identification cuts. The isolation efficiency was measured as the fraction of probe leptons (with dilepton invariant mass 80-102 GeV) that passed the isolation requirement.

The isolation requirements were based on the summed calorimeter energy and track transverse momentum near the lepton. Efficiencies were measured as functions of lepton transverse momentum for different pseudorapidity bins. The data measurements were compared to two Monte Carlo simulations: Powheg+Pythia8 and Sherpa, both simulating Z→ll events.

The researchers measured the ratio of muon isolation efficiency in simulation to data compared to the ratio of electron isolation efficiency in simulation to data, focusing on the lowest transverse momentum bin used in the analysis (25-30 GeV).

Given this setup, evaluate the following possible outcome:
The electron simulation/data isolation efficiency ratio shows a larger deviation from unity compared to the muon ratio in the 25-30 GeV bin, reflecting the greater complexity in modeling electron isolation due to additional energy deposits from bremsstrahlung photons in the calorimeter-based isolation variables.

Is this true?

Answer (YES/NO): NO